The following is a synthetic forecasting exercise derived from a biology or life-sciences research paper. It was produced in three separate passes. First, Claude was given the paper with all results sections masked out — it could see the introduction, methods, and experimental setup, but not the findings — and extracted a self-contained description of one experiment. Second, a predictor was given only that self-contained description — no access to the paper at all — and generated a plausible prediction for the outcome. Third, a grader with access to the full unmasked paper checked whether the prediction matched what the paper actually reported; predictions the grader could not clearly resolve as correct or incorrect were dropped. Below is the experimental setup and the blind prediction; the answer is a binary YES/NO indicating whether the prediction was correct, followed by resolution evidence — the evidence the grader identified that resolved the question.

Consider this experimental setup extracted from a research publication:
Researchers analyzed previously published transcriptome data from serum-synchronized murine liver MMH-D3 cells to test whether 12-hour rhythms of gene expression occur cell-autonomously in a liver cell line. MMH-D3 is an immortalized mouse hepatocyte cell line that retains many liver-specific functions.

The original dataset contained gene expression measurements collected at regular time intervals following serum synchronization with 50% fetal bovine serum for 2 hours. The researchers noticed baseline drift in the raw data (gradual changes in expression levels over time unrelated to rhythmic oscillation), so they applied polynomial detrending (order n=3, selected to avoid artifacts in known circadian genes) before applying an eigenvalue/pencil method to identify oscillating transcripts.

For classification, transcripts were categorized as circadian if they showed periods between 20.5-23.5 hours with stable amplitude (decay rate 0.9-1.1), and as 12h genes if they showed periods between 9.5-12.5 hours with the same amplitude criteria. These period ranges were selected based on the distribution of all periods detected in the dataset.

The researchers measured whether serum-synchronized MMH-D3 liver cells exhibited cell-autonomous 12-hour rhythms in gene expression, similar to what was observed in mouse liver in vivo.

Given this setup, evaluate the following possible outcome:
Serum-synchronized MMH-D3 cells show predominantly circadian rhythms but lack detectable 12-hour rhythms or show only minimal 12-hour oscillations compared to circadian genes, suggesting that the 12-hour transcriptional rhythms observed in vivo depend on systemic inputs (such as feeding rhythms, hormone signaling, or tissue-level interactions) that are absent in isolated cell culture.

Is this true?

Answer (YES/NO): NO